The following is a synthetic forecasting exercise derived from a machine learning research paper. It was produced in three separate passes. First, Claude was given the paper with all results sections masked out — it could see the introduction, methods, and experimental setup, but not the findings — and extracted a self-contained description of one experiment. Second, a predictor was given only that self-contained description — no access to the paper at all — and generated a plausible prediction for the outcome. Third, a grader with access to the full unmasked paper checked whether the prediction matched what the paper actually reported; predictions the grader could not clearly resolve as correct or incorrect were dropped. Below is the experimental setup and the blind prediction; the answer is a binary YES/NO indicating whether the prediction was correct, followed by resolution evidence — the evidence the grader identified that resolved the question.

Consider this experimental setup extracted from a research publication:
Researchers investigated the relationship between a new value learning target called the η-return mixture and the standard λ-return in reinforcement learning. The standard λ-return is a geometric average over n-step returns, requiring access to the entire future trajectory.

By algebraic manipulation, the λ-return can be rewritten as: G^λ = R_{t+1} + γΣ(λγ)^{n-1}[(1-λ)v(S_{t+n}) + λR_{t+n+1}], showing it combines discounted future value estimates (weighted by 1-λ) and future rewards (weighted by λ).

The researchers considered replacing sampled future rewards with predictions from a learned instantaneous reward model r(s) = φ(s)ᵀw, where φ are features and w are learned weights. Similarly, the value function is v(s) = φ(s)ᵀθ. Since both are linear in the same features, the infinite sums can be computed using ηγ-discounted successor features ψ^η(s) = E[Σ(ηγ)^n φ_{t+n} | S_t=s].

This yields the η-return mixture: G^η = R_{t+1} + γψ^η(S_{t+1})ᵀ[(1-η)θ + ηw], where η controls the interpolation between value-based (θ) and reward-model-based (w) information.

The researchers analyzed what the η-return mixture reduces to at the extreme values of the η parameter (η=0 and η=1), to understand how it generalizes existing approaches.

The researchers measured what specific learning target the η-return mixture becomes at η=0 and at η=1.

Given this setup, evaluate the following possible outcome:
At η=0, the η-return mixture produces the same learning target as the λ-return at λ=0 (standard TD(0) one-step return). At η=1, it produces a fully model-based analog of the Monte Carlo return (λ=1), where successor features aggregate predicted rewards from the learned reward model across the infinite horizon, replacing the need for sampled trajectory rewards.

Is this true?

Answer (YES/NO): NO